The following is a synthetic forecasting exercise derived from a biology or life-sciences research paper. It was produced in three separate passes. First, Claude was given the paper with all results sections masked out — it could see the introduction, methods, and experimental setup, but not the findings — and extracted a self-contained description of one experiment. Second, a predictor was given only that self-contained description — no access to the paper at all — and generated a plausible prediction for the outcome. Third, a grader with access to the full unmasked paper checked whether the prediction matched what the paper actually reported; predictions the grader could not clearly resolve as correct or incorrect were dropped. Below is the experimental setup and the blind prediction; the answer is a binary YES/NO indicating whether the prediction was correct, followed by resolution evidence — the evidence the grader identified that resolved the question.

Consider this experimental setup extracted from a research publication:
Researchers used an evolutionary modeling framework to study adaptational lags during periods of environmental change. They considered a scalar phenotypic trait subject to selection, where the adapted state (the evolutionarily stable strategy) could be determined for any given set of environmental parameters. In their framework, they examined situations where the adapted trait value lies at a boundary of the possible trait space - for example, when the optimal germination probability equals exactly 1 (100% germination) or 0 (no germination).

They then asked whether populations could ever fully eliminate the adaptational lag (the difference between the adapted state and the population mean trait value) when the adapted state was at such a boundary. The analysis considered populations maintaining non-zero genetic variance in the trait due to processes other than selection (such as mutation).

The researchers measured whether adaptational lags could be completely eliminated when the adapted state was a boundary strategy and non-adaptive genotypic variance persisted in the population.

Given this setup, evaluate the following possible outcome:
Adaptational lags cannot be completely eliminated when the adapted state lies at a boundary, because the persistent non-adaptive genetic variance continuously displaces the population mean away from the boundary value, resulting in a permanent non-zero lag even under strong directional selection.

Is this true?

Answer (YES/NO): YES